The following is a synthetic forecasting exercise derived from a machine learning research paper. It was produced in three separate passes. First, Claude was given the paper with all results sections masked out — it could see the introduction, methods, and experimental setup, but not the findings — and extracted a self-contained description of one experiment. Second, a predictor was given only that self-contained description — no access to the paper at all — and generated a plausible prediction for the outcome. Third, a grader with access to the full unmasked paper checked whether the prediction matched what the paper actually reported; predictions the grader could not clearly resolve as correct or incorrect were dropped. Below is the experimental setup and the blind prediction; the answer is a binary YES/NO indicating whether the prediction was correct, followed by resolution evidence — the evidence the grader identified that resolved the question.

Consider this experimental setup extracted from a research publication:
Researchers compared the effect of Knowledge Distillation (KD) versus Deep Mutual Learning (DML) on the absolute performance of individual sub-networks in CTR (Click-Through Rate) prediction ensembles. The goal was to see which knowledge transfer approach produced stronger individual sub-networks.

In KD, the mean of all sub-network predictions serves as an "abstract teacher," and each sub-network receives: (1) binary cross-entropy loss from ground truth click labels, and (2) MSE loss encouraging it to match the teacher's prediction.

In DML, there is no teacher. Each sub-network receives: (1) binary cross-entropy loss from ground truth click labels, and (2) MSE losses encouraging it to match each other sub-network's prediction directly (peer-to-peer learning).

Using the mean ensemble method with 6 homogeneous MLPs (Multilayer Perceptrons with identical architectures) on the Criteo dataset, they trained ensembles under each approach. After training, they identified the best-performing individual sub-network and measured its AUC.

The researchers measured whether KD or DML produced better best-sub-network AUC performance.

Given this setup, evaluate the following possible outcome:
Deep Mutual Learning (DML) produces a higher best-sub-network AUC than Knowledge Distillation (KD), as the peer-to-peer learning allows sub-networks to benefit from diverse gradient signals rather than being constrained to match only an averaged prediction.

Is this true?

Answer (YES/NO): YES